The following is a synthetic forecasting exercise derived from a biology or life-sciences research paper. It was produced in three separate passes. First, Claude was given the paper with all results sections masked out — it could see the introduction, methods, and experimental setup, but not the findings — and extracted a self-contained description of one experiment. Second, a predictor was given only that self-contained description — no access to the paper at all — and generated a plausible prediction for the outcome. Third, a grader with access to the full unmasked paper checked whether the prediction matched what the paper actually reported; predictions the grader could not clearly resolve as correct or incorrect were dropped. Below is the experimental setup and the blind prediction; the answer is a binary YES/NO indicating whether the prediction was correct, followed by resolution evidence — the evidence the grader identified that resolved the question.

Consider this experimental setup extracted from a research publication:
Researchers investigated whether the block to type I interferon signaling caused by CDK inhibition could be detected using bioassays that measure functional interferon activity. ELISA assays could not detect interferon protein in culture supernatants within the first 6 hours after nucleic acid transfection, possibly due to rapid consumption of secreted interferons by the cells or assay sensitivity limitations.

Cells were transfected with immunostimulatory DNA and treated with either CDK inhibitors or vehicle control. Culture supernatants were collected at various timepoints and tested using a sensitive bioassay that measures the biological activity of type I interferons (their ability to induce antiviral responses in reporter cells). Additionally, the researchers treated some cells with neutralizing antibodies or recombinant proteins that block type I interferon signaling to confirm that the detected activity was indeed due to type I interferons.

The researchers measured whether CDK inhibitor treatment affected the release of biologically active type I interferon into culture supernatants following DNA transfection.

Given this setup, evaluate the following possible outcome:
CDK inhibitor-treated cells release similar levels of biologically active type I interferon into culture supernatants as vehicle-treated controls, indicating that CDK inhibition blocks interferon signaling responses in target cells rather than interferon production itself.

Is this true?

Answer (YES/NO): NO